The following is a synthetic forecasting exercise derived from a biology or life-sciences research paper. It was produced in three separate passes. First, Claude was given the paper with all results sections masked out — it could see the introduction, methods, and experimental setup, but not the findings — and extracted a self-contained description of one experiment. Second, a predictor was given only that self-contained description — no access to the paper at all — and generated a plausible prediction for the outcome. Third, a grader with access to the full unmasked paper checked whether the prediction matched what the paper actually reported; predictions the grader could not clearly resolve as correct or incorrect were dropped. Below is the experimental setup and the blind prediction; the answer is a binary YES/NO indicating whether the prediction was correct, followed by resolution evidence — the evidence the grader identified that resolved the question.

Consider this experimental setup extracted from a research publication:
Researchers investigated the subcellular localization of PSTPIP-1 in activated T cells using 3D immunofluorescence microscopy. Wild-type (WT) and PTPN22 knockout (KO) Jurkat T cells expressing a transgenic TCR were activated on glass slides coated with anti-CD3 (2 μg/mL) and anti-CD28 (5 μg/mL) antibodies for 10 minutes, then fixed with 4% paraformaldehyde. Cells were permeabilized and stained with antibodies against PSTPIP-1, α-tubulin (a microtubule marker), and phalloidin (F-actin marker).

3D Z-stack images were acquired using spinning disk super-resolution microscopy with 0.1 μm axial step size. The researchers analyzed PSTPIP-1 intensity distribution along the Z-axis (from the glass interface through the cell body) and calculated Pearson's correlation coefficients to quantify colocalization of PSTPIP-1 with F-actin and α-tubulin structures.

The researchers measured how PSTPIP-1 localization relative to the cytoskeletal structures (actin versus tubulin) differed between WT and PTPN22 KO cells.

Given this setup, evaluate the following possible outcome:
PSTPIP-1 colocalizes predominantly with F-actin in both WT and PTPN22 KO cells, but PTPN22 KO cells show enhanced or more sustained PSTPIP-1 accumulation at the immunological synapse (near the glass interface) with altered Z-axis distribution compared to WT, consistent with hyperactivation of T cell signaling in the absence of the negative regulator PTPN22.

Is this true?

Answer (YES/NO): NO